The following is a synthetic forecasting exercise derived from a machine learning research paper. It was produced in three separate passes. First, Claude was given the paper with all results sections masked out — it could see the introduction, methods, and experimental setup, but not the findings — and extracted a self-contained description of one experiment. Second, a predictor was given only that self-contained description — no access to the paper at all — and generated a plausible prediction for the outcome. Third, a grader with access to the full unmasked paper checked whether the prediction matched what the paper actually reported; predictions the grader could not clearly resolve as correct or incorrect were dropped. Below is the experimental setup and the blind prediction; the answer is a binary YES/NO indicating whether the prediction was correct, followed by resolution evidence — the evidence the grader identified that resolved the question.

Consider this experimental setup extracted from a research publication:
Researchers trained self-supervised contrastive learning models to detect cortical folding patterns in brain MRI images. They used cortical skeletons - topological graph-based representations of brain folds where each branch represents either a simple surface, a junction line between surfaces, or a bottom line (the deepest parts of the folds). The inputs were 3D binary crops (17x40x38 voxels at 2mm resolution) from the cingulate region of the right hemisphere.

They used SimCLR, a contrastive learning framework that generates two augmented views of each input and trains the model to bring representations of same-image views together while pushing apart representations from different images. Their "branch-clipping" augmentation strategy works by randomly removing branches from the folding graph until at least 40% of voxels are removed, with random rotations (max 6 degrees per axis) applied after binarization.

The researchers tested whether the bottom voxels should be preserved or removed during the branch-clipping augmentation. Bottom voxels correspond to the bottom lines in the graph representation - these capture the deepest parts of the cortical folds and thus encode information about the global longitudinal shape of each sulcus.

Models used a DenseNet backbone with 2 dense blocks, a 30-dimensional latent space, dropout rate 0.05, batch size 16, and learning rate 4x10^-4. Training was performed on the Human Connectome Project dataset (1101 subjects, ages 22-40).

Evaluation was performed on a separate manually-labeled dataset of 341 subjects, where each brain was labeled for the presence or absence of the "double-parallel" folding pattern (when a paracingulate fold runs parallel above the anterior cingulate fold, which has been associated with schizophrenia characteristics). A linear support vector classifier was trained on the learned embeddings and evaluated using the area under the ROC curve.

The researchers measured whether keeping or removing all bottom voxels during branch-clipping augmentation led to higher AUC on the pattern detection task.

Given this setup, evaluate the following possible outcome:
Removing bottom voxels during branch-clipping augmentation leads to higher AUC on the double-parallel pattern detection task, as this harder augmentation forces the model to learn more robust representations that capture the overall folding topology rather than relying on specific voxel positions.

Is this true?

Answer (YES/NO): YES